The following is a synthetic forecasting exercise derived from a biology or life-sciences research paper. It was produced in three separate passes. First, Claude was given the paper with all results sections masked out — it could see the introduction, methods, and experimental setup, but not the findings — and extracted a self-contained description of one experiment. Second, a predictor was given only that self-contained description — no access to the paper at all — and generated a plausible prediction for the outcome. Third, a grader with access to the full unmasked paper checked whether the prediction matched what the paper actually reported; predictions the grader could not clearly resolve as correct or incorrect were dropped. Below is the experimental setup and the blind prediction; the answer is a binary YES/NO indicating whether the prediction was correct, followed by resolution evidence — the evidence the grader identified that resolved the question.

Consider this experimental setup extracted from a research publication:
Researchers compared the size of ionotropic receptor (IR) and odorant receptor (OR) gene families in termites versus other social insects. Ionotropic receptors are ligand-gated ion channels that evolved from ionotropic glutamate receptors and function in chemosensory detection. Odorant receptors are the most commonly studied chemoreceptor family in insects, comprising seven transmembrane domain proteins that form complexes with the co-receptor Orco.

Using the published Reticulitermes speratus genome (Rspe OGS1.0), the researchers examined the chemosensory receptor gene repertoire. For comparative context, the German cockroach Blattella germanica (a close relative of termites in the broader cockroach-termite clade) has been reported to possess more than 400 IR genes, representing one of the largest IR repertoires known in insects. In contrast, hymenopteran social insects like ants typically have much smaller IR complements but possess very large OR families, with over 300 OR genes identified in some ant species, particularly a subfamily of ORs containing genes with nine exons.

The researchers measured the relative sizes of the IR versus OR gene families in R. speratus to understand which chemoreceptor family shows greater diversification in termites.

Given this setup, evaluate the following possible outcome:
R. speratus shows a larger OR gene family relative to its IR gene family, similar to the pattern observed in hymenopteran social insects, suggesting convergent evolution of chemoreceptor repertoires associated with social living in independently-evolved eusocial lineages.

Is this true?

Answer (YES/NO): NO